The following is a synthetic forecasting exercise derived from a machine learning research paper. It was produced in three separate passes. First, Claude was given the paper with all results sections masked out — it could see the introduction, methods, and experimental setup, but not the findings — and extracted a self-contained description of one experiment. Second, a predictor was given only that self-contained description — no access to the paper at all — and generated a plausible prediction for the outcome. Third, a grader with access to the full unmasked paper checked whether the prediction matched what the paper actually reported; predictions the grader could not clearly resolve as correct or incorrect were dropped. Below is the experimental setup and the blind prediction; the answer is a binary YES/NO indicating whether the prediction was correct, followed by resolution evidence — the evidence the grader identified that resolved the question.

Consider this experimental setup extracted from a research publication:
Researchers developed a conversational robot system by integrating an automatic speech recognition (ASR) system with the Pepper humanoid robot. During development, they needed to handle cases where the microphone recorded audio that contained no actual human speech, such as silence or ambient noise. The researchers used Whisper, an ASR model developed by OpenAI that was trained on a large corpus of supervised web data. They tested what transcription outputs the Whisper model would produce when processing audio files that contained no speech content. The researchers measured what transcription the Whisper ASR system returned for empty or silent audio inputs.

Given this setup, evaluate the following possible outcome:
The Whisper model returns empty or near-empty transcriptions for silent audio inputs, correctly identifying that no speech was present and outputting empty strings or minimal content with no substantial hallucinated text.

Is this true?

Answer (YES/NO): NO